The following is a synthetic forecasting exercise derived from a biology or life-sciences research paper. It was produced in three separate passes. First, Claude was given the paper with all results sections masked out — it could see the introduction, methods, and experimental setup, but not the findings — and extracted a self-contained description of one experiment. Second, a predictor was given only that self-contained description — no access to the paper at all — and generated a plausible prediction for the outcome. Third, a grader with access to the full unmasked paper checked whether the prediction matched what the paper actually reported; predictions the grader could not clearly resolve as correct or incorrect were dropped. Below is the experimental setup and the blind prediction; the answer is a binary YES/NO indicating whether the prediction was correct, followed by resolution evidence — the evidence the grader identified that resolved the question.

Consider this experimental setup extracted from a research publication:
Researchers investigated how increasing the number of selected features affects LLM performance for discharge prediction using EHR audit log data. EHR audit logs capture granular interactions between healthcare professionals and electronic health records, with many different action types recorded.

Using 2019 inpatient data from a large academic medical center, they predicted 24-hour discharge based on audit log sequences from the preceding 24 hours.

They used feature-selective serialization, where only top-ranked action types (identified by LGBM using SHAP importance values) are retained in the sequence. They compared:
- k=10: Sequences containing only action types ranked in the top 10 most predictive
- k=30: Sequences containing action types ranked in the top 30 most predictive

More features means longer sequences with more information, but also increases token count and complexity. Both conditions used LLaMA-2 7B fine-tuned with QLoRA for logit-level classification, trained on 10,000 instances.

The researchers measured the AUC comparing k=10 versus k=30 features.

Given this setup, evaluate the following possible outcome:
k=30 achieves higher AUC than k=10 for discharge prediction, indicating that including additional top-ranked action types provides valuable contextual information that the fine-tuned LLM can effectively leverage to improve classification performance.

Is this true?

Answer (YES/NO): NO